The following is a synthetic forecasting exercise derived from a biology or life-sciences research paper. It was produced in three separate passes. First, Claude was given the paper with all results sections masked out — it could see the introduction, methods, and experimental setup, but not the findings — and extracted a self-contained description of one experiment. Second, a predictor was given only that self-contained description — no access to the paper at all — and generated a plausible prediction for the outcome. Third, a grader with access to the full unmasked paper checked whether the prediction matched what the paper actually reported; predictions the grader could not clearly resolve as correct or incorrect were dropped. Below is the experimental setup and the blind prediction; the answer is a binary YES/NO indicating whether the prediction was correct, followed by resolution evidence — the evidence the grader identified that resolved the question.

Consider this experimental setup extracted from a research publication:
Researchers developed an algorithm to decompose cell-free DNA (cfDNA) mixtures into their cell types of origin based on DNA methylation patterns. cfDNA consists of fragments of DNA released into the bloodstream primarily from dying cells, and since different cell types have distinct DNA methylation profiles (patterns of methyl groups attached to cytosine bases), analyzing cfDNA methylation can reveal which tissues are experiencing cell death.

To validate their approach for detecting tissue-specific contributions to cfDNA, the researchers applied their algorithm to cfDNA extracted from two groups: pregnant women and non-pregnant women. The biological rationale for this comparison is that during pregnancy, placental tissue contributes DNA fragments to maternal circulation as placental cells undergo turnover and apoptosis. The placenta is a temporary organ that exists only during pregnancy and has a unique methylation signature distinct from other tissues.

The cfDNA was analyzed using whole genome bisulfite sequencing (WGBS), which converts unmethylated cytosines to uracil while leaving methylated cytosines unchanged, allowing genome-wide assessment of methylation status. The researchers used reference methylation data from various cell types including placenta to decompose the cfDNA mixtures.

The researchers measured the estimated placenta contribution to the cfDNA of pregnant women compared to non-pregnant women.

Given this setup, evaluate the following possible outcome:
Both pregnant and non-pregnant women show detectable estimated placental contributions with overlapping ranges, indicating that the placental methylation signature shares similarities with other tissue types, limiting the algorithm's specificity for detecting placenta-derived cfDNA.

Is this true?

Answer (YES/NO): NO